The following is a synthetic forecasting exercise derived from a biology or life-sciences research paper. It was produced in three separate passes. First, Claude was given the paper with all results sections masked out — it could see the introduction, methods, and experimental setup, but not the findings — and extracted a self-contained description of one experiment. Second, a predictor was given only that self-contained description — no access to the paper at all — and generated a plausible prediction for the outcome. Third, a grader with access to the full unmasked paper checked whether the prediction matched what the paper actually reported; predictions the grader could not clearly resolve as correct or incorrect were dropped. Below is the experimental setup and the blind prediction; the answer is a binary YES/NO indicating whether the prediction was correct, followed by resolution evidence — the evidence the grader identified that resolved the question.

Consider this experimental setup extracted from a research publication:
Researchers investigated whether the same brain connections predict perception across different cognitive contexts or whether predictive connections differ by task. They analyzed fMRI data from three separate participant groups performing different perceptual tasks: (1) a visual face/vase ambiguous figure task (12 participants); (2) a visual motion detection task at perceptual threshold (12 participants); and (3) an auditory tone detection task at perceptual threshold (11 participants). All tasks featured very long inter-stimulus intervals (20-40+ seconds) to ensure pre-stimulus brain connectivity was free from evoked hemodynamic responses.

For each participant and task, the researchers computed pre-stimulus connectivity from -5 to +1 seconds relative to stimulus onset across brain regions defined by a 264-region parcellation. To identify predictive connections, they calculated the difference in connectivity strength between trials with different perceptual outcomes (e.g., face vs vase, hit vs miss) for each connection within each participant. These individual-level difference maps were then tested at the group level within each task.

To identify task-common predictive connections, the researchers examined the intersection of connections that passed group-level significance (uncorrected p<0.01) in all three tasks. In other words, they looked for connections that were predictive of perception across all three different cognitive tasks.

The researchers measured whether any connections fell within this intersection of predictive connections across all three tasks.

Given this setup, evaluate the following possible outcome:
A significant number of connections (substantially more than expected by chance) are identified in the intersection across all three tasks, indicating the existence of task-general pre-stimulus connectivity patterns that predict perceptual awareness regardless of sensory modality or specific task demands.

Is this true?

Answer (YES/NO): NO